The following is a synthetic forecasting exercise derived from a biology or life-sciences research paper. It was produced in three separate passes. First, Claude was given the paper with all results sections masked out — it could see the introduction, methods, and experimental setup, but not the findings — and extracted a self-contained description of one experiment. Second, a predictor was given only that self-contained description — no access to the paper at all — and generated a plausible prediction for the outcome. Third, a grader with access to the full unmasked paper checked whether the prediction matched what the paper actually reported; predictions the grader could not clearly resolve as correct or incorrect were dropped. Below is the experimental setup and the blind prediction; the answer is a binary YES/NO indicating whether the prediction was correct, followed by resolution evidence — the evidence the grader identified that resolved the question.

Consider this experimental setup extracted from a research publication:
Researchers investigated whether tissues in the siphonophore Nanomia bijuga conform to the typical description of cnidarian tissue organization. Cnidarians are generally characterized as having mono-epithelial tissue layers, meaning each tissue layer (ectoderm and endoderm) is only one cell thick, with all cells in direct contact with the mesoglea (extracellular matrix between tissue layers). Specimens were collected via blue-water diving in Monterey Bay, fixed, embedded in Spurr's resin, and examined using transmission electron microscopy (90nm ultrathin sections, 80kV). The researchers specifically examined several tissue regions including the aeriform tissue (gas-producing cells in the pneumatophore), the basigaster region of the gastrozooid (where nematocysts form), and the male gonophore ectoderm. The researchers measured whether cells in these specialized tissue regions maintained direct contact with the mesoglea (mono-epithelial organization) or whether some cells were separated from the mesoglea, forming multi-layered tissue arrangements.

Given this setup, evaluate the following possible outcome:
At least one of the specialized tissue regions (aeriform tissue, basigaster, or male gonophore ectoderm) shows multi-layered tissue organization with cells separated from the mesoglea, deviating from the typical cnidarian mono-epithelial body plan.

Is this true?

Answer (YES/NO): YES